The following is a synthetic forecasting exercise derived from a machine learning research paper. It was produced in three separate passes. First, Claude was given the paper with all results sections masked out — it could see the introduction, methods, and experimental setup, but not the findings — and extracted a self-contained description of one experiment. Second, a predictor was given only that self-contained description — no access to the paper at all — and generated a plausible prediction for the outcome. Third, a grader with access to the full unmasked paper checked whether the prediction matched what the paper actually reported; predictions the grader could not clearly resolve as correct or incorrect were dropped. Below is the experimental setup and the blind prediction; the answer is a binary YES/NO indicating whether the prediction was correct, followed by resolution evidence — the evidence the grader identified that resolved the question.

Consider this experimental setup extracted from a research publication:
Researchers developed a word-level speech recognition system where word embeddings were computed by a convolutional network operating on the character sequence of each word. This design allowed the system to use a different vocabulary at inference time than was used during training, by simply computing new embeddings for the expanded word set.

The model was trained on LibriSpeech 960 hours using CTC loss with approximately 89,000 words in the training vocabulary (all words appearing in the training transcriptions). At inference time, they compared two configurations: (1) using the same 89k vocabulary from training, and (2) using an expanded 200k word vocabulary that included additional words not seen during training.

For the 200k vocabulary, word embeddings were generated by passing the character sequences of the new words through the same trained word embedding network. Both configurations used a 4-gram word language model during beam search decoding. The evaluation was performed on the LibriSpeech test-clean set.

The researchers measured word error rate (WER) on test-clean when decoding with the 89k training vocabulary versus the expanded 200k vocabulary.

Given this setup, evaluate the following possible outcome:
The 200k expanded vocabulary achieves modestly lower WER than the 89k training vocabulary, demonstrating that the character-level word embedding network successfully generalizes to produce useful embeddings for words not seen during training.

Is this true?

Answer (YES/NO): NO